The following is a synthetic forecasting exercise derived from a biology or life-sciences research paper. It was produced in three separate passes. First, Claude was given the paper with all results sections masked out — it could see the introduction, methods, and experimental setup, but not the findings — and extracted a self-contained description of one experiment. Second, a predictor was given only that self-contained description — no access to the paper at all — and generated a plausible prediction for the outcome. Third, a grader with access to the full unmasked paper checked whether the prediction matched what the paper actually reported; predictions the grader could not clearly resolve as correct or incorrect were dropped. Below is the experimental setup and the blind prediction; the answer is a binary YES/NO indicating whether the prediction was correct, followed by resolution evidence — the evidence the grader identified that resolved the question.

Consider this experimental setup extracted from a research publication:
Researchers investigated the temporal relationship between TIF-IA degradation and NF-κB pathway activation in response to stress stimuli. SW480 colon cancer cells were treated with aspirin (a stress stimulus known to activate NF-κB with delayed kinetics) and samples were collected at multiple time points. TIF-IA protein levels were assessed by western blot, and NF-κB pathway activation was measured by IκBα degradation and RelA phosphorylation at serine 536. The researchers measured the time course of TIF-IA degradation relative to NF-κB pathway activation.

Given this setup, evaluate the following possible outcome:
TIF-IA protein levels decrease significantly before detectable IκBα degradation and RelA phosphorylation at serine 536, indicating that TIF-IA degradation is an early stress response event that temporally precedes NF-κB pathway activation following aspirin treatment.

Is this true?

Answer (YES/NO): YES